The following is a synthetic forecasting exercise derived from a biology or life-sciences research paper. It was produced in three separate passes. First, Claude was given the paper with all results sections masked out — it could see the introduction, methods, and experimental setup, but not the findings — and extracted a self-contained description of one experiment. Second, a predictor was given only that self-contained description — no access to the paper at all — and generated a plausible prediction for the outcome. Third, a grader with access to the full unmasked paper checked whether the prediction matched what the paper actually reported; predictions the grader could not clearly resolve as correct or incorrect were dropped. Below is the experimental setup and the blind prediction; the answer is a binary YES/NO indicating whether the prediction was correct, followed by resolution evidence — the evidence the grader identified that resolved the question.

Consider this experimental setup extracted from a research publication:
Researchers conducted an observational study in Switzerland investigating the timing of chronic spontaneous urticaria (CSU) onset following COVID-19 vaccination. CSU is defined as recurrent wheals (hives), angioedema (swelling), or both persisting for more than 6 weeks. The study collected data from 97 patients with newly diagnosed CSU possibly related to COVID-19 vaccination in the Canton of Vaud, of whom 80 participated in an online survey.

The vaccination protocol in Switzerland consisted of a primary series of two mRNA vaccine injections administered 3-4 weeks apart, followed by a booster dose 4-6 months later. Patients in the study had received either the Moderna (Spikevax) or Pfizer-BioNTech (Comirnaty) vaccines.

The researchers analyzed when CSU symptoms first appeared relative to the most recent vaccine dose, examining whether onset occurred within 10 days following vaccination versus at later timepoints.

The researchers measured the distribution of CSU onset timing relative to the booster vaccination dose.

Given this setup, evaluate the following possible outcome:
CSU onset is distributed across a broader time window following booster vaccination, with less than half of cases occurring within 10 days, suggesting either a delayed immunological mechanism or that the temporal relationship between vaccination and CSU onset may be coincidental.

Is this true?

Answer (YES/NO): NO